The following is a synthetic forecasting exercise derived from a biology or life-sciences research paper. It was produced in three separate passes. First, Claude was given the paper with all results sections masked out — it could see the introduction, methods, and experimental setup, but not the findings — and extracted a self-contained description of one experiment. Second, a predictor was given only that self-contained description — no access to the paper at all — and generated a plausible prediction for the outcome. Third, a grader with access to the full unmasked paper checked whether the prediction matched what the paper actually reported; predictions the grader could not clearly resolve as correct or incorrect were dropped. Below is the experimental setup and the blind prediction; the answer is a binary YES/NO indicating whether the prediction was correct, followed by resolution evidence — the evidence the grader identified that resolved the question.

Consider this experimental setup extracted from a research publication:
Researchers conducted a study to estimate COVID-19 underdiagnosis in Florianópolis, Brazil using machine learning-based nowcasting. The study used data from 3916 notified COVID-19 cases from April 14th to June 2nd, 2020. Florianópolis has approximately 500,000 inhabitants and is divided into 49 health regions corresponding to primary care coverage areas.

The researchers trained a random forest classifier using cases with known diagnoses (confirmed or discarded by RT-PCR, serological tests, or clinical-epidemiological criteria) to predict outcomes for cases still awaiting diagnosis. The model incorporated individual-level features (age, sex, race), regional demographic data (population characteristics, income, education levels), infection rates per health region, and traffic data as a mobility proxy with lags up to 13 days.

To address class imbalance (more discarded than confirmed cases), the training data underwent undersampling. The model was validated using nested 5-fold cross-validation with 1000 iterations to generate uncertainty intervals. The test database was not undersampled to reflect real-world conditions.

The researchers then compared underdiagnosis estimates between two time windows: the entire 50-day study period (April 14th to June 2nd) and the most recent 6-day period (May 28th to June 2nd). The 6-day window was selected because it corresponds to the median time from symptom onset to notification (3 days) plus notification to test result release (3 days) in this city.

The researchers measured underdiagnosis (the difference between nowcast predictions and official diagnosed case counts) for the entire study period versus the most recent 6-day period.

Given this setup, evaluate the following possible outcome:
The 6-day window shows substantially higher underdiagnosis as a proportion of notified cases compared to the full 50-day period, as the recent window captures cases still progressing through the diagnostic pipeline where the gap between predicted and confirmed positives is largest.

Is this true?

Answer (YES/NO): YES